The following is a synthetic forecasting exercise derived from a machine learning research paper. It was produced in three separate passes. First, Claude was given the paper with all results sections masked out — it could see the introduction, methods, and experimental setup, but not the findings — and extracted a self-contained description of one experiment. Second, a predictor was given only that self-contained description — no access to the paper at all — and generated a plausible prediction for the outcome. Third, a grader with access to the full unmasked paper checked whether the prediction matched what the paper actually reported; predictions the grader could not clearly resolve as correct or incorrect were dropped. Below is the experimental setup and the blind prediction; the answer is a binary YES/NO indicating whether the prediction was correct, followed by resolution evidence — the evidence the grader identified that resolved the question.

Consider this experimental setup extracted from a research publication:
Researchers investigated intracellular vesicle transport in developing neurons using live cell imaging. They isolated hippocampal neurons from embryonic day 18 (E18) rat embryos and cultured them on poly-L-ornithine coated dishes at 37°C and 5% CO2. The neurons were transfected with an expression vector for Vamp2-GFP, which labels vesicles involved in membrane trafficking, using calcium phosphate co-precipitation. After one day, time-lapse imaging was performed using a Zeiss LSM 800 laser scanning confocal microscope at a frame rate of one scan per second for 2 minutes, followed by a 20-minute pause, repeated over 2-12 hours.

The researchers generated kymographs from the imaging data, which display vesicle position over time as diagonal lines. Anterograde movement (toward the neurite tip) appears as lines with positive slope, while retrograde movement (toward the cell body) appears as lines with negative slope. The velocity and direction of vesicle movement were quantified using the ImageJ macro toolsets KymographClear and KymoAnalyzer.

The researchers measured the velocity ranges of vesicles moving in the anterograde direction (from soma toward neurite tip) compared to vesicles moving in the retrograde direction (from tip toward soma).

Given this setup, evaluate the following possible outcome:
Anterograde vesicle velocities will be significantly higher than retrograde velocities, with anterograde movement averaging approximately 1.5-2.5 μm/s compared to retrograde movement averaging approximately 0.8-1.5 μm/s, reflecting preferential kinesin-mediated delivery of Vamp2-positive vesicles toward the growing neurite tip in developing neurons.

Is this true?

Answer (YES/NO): NO